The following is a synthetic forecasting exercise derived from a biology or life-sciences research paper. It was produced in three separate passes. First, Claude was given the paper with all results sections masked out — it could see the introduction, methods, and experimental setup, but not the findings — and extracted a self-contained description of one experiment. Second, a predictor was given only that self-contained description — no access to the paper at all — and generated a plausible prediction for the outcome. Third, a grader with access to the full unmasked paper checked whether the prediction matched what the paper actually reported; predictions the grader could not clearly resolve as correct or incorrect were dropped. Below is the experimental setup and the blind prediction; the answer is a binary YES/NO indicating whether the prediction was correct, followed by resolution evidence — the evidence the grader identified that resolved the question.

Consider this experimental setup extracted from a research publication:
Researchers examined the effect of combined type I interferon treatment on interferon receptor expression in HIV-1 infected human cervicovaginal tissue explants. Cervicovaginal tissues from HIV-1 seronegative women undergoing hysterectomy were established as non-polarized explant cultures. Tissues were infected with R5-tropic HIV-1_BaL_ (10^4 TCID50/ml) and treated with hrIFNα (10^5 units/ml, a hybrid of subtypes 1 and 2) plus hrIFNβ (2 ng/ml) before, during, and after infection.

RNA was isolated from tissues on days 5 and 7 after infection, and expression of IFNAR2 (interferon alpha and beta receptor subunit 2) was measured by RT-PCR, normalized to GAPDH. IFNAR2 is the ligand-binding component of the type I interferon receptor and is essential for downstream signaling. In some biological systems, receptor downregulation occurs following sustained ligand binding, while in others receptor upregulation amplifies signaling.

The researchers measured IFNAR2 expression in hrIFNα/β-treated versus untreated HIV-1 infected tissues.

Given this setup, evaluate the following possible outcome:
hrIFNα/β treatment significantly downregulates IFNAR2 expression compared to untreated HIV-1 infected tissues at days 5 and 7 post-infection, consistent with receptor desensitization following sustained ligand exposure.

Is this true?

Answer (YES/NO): NO